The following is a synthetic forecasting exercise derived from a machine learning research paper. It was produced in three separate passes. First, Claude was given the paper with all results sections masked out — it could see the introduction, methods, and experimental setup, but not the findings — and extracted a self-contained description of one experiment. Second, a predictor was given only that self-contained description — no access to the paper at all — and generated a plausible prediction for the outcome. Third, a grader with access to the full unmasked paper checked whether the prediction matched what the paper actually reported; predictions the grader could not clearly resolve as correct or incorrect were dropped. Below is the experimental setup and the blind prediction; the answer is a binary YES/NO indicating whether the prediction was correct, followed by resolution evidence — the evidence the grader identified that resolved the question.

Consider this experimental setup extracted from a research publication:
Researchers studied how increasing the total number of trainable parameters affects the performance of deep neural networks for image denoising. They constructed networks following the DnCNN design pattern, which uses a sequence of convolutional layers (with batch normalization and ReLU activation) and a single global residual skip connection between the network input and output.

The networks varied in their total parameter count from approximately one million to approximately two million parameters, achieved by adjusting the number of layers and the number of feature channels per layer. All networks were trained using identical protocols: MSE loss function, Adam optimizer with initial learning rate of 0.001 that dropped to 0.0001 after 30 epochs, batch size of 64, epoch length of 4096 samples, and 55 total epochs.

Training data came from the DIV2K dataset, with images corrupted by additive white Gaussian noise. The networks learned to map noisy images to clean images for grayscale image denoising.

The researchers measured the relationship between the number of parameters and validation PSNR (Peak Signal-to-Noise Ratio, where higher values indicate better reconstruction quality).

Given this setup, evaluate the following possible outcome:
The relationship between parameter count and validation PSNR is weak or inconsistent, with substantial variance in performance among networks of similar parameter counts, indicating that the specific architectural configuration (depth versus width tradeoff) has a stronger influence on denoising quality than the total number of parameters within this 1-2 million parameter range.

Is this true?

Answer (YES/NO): NO